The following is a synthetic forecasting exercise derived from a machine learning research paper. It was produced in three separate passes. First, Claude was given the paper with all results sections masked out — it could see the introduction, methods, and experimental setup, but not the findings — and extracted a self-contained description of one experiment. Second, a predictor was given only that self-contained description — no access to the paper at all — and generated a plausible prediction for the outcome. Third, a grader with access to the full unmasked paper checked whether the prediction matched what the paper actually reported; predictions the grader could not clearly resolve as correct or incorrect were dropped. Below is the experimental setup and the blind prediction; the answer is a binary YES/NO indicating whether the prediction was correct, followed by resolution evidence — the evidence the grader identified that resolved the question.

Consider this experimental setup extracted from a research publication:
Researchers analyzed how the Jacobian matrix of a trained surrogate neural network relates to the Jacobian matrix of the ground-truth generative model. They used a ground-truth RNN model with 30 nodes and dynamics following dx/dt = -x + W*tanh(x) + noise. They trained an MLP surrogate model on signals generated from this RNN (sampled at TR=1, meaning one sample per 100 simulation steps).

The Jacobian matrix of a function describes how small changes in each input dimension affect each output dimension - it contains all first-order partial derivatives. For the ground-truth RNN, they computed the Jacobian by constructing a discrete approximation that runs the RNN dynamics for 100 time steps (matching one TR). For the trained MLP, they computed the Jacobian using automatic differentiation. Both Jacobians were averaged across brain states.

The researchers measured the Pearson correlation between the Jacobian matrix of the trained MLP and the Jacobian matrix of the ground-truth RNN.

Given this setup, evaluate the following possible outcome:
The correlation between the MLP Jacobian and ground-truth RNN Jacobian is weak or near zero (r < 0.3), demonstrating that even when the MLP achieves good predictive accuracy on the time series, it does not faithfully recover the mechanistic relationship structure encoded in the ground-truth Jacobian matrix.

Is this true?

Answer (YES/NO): NO